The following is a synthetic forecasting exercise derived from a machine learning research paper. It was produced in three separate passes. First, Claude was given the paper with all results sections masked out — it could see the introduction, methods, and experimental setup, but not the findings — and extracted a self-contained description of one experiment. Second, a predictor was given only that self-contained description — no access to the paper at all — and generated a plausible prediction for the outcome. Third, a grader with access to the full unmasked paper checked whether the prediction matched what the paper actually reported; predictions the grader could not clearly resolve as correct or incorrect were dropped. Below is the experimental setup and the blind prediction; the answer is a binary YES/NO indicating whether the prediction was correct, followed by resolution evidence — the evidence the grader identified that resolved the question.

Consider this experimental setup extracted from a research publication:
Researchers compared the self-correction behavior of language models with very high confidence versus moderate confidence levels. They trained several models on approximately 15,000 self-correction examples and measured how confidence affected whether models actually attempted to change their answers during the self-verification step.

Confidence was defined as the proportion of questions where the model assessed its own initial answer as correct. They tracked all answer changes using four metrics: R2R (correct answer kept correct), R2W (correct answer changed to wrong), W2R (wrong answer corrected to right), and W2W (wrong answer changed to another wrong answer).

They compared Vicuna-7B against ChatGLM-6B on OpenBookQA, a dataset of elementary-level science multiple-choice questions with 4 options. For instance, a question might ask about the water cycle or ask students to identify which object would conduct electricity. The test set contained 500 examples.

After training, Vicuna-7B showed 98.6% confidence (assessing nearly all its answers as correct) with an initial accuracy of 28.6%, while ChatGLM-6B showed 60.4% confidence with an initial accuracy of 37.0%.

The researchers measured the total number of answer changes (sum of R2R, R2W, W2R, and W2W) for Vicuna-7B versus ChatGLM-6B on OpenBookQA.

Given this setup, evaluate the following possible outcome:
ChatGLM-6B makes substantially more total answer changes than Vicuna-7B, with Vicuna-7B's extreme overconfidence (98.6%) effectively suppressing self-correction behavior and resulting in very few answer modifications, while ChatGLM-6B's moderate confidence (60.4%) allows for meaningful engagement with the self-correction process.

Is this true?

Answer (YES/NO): YES